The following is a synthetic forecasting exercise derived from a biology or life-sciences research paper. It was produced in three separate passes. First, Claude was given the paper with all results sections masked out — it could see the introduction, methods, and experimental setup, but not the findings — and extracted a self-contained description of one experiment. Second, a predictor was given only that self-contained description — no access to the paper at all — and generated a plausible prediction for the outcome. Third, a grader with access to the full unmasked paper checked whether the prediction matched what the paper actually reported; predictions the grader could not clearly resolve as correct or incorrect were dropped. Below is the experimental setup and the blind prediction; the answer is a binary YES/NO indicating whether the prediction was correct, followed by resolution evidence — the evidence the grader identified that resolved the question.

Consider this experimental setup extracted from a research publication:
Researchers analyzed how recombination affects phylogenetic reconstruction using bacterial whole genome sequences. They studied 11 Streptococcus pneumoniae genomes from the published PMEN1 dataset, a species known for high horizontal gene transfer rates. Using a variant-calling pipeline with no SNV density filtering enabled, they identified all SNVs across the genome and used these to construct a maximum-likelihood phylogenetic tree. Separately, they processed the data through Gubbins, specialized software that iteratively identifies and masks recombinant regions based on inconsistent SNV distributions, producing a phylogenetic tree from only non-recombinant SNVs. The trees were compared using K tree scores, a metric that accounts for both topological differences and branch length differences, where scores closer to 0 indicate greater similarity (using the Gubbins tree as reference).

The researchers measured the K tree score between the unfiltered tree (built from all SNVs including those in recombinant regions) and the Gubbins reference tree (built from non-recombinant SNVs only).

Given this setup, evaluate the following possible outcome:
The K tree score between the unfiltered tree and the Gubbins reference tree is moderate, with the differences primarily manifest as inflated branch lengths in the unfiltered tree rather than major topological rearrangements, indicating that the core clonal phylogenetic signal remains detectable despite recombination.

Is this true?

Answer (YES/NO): NO